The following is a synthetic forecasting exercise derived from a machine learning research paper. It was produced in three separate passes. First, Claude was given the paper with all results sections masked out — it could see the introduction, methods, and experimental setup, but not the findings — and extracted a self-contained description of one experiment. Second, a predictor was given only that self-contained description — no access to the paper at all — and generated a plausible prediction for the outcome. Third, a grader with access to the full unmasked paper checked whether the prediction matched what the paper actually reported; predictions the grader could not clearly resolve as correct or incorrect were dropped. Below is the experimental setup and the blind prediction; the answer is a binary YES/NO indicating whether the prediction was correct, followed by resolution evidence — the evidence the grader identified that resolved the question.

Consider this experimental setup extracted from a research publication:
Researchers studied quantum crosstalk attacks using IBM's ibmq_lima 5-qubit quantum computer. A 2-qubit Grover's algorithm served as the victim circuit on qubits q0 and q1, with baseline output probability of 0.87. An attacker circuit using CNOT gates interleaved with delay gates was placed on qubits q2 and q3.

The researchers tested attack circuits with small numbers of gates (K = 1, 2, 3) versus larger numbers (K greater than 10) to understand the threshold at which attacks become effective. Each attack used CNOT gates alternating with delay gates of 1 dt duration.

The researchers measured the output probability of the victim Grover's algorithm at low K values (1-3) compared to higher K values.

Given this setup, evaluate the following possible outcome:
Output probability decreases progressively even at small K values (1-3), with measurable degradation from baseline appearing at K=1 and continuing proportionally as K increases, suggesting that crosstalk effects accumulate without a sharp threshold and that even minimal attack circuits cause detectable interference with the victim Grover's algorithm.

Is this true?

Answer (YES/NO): NO